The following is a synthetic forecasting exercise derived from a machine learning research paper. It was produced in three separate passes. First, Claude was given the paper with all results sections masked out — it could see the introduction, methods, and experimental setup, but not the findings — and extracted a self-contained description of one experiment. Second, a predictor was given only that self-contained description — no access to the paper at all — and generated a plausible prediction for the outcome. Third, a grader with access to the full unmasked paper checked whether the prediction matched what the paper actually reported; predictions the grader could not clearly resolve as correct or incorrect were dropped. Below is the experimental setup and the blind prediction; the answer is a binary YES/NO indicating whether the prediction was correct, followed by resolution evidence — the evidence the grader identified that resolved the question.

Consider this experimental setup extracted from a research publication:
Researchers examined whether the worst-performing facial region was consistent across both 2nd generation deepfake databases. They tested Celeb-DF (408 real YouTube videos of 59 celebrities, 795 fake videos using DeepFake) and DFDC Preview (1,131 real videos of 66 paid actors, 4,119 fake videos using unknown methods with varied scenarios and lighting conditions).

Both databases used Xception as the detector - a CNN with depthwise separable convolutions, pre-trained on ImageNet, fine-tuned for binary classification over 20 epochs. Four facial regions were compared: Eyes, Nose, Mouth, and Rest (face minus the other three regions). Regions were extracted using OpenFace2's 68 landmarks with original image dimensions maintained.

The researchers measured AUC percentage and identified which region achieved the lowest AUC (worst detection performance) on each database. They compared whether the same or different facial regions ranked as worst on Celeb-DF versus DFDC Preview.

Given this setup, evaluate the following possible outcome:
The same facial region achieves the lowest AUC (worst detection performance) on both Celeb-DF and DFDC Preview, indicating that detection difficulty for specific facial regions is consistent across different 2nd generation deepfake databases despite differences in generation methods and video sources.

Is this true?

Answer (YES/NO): YES